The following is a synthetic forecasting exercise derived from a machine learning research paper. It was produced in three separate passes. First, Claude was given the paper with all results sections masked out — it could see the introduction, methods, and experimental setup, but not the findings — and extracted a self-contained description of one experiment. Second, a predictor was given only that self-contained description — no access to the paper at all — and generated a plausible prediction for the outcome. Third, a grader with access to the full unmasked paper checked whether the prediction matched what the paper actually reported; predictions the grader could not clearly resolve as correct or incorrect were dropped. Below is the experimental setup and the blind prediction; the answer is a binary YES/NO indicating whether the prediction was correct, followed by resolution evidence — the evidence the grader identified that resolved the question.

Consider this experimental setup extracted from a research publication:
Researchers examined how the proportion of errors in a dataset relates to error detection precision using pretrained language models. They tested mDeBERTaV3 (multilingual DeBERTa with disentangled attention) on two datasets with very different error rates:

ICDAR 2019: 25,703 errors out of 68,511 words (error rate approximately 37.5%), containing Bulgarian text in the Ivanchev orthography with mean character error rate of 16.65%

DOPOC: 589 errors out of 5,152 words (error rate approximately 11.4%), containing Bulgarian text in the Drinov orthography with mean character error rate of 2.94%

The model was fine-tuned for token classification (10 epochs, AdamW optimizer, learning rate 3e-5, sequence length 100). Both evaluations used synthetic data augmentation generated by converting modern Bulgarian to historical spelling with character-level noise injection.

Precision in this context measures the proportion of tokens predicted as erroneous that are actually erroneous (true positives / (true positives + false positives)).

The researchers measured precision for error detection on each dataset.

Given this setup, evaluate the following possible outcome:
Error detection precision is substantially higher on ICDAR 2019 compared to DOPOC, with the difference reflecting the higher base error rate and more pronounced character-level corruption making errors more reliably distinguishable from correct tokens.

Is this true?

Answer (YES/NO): YES